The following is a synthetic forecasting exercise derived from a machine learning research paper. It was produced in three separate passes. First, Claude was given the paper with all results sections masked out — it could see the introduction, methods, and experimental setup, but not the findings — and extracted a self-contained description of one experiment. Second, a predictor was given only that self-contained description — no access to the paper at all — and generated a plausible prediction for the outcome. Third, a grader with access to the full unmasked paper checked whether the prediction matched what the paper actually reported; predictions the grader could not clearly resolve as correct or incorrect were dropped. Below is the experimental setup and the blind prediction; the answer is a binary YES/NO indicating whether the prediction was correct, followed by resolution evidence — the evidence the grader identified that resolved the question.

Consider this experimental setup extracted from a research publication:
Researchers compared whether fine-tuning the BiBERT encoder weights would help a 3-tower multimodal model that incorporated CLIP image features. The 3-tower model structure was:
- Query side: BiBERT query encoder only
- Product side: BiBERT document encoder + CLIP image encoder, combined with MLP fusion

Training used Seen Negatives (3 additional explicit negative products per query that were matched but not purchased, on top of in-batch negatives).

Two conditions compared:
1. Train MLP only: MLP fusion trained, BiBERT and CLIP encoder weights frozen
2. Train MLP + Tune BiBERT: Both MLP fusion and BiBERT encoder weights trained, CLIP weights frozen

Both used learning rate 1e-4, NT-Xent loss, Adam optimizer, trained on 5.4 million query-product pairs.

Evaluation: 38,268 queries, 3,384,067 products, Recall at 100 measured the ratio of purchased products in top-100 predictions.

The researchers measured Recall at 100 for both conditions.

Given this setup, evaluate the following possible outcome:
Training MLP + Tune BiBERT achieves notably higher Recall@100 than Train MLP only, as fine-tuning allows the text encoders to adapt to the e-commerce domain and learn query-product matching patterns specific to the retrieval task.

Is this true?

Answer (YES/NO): NO